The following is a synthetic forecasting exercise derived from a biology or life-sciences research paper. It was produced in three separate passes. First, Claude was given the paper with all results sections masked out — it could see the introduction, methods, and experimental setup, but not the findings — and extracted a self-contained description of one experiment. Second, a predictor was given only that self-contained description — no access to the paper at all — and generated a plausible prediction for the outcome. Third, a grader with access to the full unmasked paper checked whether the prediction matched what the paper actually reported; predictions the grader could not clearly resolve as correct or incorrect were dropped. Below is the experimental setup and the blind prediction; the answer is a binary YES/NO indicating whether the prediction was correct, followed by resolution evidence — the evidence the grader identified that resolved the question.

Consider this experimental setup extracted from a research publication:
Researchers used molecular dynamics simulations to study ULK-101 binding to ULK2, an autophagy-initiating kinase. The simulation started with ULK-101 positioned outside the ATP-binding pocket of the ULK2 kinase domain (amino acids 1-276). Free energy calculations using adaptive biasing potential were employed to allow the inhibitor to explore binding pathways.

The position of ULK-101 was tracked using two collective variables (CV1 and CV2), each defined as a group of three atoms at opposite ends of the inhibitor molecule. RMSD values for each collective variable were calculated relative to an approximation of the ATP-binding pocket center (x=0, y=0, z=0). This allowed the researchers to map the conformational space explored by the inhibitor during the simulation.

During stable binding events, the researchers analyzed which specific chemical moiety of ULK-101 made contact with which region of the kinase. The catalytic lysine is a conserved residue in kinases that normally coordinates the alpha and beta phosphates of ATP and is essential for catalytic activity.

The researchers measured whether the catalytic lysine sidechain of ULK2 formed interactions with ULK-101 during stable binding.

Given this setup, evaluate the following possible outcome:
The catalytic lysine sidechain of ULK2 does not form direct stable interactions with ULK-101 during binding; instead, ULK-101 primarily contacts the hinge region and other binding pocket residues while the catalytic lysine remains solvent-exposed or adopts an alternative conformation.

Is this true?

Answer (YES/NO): NO